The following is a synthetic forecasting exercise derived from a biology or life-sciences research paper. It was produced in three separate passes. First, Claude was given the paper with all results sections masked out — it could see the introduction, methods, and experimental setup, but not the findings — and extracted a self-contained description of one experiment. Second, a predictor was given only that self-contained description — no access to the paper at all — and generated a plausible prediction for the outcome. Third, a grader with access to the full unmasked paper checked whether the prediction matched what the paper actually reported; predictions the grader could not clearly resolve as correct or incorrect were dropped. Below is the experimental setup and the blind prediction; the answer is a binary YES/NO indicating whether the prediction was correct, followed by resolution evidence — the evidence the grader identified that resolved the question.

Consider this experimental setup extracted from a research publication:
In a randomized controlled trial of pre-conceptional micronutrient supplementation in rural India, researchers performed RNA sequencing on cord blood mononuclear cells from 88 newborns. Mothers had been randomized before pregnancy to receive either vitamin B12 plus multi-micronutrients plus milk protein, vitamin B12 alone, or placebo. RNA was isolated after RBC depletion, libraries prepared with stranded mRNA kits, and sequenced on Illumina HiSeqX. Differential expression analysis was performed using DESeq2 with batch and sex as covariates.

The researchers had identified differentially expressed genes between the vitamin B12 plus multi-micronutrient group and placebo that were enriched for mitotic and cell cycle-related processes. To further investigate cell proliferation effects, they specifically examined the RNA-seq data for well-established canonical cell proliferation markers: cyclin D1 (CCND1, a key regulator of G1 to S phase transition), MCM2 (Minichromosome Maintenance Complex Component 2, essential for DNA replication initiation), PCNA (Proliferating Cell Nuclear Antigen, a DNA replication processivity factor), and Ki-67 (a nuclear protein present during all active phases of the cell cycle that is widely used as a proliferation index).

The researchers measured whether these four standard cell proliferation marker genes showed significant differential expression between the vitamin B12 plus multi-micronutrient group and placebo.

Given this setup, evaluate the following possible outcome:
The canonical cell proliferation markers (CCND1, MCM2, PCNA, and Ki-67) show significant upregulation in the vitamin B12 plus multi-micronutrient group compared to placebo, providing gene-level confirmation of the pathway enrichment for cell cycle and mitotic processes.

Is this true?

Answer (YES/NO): NO